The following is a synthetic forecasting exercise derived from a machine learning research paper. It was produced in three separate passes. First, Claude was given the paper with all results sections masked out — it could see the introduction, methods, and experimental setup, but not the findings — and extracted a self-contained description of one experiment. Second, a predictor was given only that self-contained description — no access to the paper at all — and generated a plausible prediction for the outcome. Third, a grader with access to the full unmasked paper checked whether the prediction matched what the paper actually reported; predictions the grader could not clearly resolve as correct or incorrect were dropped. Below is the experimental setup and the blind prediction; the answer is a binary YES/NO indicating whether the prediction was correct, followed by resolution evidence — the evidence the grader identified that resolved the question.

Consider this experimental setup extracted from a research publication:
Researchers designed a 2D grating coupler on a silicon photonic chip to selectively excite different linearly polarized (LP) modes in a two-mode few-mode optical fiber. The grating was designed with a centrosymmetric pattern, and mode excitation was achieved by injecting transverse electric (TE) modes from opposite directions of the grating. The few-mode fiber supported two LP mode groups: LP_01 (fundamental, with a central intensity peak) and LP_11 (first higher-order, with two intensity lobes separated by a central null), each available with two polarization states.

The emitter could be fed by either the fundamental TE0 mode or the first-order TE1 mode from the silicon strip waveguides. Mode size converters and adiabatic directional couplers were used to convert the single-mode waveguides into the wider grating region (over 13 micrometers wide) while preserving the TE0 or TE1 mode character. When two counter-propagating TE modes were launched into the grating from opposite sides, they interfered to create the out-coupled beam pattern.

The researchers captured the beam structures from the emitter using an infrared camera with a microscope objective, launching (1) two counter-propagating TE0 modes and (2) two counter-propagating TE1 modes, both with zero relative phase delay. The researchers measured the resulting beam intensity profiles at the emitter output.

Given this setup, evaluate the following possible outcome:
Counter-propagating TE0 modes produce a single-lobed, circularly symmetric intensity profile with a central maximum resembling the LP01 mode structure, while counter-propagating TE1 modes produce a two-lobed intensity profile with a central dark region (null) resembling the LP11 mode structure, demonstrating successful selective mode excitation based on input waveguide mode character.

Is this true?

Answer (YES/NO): YES